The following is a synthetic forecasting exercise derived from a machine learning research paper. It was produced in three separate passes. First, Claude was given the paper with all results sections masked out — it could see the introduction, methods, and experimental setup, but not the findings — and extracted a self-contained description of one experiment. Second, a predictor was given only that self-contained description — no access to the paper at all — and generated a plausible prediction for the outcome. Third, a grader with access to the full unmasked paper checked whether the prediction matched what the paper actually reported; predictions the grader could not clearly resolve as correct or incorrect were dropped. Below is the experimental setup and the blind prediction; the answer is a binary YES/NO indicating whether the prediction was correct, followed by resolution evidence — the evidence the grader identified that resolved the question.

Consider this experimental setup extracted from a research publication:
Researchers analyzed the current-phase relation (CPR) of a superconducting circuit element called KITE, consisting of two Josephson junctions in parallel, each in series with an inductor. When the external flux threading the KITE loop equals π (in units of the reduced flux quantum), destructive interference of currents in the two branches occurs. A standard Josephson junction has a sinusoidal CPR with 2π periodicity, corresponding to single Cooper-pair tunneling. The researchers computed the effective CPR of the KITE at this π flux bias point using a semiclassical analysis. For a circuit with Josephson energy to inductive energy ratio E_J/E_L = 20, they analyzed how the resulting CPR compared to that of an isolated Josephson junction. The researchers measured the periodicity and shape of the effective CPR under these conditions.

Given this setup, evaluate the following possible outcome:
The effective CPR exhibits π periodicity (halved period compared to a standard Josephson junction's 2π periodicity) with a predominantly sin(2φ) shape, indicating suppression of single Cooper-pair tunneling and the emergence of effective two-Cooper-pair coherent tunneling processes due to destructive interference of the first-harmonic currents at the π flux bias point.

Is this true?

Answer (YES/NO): YES